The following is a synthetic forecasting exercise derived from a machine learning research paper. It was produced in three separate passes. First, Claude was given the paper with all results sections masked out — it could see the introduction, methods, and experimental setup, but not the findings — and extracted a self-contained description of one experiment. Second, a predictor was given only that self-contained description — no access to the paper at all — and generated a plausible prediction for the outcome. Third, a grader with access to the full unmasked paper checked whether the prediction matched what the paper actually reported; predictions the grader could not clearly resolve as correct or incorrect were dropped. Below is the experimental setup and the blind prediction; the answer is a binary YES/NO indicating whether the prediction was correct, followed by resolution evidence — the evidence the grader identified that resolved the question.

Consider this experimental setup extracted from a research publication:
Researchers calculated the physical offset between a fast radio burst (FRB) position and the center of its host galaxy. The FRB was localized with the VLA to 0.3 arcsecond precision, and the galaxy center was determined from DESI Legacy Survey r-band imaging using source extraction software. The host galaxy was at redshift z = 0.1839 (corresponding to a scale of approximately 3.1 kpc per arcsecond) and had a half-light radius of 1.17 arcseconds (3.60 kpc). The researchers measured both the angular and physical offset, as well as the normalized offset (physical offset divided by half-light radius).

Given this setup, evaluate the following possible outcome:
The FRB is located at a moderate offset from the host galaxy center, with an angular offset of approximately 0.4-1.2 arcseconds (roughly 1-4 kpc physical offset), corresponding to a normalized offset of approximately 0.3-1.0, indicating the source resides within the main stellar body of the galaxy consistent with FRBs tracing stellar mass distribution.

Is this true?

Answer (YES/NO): NO